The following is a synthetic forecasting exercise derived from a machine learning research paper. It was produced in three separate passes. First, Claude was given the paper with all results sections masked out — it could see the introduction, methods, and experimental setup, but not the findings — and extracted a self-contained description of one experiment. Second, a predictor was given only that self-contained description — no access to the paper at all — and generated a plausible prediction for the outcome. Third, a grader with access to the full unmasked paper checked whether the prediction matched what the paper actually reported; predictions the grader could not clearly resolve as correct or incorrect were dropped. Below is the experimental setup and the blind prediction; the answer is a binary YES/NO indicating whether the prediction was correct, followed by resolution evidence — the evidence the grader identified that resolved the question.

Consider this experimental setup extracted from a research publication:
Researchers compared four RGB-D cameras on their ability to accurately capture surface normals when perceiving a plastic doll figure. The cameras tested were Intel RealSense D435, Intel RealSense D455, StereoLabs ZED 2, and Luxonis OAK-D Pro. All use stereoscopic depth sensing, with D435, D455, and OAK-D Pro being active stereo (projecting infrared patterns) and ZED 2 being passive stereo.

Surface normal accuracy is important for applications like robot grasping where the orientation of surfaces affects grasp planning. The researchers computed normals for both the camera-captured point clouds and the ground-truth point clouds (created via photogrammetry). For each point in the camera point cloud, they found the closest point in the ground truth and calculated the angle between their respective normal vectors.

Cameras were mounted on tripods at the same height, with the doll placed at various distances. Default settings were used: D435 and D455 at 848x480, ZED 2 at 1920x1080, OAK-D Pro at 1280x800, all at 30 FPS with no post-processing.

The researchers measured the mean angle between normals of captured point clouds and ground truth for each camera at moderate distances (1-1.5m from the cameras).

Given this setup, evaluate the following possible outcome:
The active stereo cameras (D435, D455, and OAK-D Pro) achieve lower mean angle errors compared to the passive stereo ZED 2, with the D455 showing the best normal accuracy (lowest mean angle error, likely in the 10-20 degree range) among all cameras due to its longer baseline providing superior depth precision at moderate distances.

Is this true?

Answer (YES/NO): NO